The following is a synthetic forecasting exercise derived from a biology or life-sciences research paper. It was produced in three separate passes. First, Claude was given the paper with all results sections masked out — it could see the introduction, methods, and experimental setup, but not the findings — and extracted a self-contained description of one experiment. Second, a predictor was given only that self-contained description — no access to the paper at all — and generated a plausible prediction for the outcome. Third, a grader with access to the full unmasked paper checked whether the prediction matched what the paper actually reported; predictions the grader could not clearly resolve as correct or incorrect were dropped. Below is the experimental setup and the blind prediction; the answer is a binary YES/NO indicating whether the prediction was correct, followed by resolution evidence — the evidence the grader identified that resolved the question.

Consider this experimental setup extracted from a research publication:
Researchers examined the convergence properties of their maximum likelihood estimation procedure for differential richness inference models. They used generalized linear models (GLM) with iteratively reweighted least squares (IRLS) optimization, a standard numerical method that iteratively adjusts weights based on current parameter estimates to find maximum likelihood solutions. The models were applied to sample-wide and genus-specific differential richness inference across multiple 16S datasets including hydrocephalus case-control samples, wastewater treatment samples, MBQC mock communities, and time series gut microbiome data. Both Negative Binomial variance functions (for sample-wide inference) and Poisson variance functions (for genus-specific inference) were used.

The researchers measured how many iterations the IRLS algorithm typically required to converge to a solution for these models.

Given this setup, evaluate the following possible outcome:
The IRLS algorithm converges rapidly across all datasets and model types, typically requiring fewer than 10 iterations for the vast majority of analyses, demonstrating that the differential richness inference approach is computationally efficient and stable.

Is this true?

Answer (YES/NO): YES